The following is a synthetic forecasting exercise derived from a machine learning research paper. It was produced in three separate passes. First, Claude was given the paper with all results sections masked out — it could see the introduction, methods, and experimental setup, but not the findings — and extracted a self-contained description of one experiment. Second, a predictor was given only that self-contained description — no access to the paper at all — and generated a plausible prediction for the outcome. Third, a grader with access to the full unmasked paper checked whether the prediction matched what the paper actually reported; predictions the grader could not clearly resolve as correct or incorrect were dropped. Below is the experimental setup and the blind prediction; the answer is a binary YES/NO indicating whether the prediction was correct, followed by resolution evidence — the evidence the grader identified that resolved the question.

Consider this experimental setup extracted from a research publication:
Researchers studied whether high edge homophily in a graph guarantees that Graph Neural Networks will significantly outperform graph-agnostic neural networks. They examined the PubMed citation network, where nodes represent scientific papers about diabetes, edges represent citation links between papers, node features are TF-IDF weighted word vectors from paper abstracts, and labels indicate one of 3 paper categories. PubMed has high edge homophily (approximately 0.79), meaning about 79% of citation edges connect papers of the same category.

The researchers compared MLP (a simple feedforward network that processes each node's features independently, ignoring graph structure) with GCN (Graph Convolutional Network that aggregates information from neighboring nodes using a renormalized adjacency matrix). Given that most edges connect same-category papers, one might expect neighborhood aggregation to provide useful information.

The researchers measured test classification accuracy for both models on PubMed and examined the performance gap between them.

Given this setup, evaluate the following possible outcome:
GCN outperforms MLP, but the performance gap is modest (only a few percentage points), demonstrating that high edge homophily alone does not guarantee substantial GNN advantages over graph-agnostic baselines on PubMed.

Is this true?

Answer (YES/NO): YES